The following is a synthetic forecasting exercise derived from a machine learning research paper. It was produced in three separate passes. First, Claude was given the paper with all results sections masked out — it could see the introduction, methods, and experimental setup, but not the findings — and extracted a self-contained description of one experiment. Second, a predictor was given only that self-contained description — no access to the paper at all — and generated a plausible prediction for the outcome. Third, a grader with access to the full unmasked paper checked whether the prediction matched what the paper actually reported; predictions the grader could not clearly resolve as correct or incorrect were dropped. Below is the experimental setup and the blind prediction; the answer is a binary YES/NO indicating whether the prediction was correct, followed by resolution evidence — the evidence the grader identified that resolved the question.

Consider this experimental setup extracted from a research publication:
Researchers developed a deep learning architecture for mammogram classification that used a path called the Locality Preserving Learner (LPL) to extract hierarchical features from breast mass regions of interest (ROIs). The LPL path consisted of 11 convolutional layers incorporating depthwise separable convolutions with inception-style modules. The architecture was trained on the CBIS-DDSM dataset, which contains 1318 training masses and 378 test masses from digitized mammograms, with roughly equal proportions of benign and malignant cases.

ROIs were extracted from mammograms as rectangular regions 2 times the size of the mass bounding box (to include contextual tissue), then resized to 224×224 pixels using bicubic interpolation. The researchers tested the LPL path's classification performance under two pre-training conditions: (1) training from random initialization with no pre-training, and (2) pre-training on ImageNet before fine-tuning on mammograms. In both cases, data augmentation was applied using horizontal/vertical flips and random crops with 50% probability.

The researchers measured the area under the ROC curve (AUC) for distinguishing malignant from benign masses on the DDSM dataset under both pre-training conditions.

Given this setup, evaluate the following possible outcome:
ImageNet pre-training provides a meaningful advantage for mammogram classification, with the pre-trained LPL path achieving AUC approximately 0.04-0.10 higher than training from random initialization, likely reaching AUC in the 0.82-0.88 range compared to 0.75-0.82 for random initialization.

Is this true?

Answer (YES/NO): NO